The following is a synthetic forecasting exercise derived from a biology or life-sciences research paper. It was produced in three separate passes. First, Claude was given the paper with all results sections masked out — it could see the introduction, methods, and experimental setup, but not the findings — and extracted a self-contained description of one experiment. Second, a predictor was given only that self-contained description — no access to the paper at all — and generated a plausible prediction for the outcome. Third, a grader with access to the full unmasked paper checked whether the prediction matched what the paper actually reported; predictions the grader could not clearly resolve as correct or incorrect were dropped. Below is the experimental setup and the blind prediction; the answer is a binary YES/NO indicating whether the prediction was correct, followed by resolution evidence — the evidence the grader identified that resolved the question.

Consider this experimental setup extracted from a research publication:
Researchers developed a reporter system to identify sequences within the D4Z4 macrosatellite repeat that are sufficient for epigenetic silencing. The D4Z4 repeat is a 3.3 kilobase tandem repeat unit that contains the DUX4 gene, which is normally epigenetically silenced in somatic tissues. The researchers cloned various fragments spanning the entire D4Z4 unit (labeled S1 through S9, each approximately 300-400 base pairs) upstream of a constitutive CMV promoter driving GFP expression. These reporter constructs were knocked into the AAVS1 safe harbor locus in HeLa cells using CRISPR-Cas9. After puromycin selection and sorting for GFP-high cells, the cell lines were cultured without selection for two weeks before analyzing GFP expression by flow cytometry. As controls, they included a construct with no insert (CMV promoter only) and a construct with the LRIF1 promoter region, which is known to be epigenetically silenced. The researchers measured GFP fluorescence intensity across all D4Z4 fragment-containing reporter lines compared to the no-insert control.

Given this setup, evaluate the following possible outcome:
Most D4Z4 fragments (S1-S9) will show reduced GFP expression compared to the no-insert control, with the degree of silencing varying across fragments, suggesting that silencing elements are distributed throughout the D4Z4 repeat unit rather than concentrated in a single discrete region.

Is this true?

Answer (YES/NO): NO